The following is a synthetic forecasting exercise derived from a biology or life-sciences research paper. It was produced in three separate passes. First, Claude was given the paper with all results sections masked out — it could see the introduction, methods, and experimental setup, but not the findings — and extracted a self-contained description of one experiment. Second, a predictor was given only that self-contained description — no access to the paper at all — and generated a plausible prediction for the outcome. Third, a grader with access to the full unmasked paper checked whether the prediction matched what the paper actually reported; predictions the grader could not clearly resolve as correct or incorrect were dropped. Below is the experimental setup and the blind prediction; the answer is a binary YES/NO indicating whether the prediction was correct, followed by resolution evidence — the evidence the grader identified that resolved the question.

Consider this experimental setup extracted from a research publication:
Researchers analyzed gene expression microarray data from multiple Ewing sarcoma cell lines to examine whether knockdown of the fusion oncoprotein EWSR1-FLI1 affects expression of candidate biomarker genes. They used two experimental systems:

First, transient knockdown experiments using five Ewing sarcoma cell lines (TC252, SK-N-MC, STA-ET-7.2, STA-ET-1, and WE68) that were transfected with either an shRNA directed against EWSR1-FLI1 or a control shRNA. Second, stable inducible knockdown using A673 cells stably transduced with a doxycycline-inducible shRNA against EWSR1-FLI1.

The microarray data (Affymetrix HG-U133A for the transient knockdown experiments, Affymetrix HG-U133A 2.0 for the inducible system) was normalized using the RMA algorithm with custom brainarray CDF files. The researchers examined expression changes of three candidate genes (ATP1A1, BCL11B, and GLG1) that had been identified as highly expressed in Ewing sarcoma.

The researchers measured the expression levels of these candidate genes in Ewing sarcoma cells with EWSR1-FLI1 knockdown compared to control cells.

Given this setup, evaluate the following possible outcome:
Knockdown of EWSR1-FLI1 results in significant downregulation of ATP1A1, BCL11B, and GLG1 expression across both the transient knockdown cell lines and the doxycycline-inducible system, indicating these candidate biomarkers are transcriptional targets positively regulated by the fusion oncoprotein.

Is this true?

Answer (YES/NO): YES